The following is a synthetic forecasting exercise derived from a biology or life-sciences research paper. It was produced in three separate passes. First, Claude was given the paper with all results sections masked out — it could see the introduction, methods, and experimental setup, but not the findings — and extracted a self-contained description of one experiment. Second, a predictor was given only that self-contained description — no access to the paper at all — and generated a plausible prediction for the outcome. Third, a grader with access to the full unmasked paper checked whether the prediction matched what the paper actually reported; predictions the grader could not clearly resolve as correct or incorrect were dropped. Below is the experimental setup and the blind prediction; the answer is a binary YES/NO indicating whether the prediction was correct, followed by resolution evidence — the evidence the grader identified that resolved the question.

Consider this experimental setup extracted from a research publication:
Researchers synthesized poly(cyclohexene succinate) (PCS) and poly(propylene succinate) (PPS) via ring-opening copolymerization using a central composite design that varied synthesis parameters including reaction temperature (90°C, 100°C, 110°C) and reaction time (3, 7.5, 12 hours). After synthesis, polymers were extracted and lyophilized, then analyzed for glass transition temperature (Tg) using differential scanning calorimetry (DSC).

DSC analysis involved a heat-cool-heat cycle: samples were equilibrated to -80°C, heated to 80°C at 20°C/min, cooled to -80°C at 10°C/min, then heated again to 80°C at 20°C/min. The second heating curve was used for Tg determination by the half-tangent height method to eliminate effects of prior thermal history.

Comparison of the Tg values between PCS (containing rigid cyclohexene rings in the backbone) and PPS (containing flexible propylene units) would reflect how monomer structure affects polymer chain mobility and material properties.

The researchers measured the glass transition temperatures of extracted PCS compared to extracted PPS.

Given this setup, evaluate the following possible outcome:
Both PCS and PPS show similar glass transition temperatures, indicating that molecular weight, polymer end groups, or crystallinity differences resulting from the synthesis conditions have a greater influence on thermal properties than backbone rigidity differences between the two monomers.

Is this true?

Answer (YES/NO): NO